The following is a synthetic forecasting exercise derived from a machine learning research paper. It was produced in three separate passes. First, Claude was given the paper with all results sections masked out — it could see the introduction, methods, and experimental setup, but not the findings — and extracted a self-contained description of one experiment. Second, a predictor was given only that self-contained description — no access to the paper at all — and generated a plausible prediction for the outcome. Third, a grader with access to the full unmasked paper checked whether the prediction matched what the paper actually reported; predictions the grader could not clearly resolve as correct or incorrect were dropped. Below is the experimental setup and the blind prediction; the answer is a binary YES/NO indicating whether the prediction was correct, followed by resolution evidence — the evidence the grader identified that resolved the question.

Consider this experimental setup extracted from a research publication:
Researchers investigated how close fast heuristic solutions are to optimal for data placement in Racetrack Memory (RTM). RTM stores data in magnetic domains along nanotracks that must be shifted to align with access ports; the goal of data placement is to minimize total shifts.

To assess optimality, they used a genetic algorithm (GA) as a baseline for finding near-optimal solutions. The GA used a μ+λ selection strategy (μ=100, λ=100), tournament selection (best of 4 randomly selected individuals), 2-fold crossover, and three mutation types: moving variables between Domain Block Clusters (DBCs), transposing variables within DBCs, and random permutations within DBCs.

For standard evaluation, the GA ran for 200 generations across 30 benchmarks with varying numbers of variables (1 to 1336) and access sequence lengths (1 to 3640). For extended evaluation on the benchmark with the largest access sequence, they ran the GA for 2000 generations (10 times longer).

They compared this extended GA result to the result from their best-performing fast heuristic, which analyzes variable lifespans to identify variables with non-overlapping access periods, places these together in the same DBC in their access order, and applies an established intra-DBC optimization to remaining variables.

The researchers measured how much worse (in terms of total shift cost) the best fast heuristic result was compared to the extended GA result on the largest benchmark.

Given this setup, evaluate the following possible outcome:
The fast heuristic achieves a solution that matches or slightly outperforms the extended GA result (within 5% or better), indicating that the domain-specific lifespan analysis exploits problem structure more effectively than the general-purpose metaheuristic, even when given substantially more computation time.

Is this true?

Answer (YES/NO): NO